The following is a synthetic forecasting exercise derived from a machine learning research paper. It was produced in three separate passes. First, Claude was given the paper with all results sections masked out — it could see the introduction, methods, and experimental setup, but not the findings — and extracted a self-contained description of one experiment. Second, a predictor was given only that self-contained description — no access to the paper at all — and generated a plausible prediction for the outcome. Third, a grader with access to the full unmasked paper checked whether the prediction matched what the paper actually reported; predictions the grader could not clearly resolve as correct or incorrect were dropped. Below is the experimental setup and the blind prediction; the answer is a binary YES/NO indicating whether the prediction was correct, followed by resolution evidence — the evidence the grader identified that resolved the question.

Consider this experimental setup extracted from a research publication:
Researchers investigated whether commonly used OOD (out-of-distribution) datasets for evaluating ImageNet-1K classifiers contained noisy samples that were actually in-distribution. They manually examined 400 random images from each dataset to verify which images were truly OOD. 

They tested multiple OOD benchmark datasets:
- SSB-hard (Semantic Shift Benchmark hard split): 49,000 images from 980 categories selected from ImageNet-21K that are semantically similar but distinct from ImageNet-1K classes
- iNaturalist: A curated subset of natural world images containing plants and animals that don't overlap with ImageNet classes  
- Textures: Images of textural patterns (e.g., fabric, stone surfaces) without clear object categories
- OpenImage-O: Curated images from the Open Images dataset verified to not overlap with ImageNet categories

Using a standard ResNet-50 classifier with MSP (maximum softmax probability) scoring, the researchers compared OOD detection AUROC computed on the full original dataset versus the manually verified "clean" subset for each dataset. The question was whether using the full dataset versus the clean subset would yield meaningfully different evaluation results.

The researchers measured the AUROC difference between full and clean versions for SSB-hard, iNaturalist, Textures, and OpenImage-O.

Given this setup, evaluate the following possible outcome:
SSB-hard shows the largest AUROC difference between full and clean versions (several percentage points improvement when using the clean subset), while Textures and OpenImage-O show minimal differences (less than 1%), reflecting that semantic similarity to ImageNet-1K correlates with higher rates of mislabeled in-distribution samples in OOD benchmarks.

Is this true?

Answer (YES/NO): NO